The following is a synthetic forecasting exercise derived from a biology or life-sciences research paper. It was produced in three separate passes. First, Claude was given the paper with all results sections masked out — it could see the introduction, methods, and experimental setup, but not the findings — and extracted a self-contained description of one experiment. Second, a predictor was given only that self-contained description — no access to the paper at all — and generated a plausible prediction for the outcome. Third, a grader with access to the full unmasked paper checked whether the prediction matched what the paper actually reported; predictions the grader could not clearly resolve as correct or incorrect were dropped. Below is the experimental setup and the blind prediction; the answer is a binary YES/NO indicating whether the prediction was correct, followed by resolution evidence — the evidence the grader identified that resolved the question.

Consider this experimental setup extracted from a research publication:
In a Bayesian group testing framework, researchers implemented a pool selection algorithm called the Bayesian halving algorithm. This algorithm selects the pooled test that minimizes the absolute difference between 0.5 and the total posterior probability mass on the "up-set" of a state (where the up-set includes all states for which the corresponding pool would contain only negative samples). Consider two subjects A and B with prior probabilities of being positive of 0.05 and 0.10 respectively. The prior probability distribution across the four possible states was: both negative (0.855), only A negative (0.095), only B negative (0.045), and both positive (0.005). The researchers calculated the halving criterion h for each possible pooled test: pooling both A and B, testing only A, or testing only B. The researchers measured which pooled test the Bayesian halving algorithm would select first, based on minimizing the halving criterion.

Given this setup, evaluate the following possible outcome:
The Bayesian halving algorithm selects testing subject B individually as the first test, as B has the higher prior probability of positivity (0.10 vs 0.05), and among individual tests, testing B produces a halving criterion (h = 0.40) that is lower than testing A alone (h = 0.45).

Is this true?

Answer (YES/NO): NO